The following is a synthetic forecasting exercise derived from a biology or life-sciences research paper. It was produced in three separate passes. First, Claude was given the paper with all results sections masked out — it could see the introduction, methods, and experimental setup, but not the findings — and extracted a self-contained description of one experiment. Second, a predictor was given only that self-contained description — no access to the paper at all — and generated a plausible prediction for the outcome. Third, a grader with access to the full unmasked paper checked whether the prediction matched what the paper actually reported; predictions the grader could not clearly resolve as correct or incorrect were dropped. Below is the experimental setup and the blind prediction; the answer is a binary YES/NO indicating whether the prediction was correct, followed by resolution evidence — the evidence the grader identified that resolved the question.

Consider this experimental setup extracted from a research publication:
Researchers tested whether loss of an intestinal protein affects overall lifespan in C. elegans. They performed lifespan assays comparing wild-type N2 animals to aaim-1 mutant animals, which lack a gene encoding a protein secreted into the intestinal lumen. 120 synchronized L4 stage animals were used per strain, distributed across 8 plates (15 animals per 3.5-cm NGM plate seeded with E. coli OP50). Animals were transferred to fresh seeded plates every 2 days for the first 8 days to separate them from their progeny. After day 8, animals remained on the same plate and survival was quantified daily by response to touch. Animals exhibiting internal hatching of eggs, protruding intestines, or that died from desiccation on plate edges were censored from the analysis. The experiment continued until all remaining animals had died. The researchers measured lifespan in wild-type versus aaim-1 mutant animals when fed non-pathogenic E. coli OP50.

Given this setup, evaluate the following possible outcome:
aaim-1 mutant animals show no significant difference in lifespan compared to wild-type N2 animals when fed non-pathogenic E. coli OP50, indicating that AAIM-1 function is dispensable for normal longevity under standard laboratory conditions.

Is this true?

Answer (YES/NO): YES